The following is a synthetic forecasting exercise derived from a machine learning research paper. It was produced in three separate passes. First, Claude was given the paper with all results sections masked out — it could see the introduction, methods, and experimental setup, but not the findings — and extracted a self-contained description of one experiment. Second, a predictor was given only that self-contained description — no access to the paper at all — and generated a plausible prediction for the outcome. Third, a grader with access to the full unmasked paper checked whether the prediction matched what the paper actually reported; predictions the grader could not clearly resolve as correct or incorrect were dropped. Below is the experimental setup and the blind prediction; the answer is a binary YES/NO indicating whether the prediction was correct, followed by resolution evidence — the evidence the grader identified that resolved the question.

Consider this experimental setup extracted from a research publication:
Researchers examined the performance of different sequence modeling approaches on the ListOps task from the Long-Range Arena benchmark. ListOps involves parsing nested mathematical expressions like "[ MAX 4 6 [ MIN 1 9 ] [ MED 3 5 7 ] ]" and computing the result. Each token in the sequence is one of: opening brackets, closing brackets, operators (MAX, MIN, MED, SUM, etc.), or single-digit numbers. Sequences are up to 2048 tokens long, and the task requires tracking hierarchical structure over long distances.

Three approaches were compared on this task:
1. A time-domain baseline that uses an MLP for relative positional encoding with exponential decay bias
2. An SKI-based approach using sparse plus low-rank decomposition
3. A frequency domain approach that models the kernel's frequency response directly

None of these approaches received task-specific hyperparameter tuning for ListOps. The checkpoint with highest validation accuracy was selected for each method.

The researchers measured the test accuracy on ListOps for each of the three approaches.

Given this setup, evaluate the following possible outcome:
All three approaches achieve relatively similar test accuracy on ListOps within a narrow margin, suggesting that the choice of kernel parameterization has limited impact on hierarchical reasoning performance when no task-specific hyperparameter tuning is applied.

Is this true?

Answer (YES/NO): NO